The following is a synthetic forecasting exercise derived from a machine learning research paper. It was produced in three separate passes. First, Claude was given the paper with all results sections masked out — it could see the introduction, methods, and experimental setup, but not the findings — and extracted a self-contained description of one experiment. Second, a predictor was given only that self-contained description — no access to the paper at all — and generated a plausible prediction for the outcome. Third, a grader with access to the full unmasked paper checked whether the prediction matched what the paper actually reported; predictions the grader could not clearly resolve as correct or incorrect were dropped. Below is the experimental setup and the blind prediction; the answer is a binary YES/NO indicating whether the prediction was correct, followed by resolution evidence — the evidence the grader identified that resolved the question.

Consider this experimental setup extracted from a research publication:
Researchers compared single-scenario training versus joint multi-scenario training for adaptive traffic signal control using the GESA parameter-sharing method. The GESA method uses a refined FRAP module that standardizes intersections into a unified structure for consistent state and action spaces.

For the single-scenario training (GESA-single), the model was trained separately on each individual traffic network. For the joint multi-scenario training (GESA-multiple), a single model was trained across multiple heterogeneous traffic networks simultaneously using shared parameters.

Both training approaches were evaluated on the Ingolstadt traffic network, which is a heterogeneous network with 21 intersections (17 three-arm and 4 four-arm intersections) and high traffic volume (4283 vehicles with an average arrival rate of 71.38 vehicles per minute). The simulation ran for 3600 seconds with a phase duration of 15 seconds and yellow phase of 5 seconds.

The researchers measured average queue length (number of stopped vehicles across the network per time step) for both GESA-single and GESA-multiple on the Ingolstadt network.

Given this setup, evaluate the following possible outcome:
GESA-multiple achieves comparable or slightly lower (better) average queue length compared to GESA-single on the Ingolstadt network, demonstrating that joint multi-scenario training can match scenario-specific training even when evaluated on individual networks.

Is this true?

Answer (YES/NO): NO